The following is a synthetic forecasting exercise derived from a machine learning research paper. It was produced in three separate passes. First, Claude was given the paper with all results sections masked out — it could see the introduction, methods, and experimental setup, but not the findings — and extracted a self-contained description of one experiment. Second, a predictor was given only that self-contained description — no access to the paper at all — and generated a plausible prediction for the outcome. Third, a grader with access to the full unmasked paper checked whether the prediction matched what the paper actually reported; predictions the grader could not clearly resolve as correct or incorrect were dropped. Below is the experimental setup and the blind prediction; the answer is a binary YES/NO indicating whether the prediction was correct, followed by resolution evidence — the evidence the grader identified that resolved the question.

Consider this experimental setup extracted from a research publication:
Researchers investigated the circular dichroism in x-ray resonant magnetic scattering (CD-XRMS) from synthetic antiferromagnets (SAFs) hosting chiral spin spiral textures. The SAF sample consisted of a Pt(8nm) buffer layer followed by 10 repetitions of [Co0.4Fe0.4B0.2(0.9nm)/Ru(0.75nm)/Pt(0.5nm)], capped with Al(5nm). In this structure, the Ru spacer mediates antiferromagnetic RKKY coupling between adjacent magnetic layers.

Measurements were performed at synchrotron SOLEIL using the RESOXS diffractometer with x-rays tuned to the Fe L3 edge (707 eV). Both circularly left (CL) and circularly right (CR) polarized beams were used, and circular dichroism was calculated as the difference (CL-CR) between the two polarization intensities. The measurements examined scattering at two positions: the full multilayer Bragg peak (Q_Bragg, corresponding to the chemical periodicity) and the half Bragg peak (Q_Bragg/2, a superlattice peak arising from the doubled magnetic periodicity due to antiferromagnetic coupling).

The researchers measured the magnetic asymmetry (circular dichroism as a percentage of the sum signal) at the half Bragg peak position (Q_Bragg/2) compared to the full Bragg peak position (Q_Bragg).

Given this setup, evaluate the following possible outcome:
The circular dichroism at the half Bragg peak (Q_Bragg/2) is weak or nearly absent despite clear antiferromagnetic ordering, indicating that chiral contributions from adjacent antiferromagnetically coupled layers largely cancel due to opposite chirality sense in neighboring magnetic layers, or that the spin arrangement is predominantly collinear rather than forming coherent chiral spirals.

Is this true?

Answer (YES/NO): NO